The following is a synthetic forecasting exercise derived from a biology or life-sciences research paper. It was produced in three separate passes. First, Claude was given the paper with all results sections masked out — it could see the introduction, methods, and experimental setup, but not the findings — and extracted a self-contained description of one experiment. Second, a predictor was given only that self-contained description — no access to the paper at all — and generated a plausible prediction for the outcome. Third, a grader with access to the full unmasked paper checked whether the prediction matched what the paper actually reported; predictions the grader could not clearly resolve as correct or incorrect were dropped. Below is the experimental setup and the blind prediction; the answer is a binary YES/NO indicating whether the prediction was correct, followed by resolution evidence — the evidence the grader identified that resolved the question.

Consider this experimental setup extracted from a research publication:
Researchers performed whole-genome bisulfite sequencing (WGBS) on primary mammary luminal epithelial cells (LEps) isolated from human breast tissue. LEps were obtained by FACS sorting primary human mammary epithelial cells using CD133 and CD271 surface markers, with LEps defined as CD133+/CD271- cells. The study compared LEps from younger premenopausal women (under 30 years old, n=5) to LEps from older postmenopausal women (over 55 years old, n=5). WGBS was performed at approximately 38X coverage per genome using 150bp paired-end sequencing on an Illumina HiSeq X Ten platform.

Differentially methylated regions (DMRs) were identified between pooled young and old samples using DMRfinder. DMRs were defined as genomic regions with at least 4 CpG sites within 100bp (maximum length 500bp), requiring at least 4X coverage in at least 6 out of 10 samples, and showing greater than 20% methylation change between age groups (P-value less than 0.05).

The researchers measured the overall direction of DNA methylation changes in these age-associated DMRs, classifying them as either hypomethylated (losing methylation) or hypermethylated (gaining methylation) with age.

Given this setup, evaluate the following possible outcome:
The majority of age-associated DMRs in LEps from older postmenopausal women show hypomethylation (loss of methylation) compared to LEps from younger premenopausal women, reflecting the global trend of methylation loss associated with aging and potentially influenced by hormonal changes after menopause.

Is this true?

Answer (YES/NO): NO